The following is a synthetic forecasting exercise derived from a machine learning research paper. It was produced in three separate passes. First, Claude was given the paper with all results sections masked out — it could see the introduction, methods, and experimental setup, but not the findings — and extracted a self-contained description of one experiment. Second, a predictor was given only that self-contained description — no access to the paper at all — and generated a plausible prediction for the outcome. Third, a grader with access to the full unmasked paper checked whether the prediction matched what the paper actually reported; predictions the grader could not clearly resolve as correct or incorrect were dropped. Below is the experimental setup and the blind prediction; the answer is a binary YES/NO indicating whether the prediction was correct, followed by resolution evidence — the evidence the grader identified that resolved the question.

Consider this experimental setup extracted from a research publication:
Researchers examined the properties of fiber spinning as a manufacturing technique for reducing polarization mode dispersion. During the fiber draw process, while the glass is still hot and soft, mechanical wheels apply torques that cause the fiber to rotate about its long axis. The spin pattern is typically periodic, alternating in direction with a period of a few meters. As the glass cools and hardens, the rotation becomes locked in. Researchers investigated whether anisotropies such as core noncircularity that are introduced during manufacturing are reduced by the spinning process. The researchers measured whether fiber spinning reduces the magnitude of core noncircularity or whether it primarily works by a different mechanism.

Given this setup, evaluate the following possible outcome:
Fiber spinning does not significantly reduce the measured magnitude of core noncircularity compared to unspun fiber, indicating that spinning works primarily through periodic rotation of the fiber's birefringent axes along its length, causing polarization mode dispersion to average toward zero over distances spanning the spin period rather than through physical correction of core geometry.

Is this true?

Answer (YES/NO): YES